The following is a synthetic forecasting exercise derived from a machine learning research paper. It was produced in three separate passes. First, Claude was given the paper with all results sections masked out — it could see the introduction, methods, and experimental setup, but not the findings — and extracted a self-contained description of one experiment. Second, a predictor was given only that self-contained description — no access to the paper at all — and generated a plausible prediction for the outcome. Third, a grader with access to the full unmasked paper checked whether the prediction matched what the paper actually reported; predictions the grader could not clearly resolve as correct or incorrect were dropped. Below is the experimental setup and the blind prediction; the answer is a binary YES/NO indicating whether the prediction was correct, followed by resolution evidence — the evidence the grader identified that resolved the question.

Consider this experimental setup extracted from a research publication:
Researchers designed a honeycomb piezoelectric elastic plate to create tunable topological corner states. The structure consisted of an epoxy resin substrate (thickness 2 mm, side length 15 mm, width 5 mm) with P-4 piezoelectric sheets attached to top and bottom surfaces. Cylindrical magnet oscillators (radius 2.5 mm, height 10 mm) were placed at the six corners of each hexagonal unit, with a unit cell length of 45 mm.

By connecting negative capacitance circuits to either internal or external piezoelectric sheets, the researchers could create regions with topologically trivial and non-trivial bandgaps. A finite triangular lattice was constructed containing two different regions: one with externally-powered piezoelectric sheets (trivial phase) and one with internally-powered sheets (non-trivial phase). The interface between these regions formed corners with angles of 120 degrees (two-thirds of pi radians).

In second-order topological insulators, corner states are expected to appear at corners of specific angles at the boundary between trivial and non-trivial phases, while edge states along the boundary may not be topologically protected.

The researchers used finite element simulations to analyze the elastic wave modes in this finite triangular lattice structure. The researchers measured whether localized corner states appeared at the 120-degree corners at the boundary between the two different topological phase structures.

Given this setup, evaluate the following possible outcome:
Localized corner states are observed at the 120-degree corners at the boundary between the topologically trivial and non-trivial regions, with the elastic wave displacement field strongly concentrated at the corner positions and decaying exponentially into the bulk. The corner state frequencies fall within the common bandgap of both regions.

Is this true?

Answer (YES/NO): YES